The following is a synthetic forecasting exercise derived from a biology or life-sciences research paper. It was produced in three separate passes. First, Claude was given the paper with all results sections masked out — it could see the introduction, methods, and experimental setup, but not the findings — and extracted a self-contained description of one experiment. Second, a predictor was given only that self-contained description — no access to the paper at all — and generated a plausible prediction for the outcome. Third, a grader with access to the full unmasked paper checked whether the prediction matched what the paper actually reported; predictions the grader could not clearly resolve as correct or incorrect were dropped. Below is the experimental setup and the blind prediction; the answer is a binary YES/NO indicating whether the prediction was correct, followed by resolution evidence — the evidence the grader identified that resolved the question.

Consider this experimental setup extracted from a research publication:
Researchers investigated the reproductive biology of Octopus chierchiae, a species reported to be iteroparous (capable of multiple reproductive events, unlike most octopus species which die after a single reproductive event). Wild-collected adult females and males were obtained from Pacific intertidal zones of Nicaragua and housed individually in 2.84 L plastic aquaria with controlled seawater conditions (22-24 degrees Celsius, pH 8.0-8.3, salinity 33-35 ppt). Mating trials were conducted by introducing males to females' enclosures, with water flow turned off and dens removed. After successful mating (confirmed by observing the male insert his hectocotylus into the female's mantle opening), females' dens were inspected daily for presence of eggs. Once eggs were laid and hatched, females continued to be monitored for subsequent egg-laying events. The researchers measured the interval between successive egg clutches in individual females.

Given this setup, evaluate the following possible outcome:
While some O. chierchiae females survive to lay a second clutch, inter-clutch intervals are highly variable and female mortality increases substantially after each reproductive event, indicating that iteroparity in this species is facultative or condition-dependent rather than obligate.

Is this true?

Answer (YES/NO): NO